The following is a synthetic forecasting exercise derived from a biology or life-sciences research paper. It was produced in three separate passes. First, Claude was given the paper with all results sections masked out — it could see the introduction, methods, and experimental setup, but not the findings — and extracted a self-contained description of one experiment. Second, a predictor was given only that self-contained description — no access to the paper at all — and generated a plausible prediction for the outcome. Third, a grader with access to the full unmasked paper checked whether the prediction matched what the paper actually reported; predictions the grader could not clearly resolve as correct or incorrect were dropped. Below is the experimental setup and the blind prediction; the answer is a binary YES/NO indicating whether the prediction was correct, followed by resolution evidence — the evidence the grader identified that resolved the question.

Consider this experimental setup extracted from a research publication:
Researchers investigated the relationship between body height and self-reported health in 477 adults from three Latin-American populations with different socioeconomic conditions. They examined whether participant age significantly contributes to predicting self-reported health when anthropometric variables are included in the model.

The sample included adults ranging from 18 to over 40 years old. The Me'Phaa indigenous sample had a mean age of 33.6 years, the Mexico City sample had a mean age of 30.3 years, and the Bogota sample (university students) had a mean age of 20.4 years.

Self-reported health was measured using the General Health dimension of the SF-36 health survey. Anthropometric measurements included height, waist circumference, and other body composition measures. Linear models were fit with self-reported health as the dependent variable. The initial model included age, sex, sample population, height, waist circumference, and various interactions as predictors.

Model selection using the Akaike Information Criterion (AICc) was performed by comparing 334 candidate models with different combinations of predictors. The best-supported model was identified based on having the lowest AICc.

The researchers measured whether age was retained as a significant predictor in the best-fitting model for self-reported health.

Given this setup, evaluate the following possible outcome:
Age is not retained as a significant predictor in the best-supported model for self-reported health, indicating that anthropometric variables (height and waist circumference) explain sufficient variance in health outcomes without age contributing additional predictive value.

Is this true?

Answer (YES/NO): YES